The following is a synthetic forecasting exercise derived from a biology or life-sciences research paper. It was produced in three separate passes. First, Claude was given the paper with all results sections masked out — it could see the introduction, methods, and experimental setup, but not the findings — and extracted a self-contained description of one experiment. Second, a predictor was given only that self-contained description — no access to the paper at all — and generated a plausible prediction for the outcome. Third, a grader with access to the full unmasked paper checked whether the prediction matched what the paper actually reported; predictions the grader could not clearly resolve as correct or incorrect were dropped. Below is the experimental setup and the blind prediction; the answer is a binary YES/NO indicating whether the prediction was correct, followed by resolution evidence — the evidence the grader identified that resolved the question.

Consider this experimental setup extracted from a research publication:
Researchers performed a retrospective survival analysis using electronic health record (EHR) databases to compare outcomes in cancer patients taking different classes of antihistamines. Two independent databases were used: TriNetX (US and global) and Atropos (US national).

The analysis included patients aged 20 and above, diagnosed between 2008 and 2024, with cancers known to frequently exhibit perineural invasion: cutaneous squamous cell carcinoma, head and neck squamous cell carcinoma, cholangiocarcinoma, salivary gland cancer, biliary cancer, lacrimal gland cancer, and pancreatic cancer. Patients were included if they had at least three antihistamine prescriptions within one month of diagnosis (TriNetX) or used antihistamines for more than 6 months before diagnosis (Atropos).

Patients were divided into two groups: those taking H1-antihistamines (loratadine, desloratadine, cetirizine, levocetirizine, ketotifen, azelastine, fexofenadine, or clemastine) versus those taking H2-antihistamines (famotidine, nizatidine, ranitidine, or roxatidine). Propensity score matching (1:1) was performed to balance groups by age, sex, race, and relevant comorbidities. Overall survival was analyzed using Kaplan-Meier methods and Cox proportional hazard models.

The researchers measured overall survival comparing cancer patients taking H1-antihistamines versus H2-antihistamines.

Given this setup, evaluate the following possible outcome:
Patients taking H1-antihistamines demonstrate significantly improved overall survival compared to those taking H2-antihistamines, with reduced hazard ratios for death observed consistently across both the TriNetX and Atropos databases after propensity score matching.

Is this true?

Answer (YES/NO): YES